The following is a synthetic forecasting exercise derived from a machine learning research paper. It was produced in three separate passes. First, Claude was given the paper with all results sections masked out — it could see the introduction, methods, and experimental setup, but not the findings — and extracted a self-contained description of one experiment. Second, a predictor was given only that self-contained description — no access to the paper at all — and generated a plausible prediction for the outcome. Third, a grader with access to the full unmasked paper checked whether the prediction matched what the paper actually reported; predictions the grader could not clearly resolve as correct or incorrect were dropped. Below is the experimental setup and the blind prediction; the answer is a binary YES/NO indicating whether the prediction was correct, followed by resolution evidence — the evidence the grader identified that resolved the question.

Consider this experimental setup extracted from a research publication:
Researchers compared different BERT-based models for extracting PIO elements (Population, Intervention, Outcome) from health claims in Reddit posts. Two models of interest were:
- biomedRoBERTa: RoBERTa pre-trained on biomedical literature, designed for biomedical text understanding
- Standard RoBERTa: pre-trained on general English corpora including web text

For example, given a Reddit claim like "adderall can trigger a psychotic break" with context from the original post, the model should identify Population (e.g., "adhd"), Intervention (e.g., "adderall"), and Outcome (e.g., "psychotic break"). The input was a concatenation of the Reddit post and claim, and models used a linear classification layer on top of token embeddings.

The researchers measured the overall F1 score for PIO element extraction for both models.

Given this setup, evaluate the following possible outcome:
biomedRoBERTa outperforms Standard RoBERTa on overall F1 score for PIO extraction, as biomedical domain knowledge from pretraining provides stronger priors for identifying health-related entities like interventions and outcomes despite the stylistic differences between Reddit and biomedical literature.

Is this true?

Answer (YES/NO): NO